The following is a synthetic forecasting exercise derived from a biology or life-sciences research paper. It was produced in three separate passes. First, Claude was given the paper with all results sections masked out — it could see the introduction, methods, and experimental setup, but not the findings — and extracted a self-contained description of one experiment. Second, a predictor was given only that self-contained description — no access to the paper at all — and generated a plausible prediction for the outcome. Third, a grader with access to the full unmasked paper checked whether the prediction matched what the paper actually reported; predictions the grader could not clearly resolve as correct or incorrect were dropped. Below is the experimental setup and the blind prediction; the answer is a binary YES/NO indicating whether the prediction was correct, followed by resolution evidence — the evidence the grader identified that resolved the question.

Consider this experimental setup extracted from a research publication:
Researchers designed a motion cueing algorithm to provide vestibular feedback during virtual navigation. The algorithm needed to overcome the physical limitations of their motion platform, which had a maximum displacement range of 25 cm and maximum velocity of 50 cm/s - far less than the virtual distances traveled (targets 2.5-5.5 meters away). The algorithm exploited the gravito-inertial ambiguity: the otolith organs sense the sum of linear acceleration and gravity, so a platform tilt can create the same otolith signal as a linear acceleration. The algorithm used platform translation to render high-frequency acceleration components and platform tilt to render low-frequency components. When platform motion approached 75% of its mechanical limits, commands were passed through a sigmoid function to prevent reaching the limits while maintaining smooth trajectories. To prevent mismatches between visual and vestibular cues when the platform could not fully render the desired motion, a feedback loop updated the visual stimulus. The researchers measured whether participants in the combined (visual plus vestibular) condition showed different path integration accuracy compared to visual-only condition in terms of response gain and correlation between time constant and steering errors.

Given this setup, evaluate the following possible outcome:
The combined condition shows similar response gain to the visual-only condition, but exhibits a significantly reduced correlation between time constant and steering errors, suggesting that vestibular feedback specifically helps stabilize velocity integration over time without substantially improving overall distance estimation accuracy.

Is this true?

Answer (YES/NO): NO